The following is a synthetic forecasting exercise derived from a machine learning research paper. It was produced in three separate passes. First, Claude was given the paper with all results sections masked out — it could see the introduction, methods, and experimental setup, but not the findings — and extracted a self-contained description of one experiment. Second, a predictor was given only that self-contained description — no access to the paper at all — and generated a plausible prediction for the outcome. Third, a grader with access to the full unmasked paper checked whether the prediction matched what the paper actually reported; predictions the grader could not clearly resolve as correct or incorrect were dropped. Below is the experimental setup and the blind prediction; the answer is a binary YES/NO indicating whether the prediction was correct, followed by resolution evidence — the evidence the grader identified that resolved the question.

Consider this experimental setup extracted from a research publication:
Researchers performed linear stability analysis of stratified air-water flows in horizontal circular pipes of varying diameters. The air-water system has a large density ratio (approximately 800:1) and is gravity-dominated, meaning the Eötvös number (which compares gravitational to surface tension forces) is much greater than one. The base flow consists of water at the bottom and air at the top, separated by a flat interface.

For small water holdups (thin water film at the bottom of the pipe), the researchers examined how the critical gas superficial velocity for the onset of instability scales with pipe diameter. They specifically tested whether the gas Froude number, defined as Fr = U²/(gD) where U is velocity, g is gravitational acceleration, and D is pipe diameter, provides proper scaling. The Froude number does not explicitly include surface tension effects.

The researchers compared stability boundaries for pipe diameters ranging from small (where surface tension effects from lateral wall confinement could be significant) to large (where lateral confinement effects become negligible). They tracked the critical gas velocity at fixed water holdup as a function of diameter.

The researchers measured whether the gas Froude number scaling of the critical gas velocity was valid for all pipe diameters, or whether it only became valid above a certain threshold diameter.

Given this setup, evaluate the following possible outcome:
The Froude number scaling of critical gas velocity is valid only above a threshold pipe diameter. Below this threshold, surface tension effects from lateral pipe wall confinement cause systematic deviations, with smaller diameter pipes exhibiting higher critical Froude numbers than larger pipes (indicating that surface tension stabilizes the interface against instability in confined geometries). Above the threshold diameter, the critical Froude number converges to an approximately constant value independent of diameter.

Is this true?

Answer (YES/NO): YES